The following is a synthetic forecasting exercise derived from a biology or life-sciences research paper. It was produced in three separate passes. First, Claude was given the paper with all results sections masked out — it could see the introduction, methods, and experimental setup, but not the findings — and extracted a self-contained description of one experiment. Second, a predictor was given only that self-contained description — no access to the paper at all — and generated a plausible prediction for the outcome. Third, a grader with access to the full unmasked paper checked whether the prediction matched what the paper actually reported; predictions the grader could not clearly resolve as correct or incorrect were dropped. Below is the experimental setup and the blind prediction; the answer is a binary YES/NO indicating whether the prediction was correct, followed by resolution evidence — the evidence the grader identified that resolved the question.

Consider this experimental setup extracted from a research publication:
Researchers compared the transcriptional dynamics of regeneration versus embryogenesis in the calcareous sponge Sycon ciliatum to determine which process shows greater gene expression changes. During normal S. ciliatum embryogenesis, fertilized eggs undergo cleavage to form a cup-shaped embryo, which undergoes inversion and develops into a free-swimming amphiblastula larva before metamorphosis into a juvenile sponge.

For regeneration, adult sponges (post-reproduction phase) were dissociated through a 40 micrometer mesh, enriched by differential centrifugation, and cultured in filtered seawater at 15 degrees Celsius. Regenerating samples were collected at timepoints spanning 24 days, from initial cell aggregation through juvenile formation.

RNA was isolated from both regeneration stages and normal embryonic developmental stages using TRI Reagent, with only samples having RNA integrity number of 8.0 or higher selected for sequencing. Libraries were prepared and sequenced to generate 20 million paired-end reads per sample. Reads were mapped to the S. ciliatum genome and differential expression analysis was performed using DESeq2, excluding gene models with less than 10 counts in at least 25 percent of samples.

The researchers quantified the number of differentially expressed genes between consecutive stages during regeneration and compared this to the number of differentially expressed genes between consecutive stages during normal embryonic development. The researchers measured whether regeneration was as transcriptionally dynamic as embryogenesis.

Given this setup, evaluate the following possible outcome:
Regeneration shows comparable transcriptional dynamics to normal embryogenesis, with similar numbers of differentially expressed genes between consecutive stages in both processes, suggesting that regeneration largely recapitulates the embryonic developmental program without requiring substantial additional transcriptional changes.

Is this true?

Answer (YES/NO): YES